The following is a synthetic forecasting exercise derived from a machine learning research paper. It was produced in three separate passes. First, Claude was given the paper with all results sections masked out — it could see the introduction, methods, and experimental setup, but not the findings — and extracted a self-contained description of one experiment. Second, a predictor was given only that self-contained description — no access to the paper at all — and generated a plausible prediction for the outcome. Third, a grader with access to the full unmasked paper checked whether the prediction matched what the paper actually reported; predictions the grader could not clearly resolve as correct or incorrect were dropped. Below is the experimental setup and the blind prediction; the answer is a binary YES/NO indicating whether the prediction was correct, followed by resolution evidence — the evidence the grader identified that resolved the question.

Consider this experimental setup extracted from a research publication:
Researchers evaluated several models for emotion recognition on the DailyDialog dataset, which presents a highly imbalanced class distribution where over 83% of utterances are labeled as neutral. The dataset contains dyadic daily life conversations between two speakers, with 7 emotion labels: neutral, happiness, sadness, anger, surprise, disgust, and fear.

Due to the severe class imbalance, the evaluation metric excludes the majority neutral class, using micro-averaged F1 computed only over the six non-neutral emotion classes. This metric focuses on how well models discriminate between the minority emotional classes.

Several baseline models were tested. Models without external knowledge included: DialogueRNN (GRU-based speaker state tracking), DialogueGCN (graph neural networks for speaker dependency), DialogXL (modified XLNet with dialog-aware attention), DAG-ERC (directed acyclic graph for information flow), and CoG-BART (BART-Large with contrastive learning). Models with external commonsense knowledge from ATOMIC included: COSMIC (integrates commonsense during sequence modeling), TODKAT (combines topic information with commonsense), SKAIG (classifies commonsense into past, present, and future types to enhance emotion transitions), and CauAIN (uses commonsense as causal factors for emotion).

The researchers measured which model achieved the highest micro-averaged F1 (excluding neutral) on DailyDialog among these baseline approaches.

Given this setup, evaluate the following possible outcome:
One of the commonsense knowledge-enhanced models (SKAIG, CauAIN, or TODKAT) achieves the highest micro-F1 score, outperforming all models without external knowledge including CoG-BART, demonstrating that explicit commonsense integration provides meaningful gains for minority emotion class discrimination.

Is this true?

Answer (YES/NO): YES